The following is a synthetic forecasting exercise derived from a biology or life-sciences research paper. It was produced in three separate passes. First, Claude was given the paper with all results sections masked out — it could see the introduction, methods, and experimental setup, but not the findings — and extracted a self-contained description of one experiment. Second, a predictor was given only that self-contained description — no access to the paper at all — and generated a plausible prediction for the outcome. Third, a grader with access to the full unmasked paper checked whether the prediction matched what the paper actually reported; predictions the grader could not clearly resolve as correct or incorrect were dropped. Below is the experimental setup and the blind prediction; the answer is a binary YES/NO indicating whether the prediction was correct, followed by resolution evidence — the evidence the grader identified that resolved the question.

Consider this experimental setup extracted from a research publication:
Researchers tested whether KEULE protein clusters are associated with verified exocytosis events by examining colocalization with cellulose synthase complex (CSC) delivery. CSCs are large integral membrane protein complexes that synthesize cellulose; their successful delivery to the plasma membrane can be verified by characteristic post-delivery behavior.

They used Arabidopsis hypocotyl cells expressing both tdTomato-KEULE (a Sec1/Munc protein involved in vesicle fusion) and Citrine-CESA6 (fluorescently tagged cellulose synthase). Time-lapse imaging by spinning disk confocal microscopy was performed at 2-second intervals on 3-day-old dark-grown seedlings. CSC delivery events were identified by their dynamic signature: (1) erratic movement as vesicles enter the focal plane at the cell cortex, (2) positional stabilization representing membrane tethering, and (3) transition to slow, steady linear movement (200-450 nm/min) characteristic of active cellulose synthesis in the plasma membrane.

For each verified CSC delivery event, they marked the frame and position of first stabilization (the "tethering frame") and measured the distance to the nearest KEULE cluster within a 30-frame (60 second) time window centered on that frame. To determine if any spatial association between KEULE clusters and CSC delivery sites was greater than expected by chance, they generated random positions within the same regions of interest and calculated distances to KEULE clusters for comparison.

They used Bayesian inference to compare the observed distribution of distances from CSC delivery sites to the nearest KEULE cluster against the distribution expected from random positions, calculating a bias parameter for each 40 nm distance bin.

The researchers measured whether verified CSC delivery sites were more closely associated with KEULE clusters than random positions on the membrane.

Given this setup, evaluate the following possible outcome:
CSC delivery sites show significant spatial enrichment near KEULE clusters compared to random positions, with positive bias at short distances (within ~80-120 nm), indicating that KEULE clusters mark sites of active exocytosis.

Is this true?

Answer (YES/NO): YES